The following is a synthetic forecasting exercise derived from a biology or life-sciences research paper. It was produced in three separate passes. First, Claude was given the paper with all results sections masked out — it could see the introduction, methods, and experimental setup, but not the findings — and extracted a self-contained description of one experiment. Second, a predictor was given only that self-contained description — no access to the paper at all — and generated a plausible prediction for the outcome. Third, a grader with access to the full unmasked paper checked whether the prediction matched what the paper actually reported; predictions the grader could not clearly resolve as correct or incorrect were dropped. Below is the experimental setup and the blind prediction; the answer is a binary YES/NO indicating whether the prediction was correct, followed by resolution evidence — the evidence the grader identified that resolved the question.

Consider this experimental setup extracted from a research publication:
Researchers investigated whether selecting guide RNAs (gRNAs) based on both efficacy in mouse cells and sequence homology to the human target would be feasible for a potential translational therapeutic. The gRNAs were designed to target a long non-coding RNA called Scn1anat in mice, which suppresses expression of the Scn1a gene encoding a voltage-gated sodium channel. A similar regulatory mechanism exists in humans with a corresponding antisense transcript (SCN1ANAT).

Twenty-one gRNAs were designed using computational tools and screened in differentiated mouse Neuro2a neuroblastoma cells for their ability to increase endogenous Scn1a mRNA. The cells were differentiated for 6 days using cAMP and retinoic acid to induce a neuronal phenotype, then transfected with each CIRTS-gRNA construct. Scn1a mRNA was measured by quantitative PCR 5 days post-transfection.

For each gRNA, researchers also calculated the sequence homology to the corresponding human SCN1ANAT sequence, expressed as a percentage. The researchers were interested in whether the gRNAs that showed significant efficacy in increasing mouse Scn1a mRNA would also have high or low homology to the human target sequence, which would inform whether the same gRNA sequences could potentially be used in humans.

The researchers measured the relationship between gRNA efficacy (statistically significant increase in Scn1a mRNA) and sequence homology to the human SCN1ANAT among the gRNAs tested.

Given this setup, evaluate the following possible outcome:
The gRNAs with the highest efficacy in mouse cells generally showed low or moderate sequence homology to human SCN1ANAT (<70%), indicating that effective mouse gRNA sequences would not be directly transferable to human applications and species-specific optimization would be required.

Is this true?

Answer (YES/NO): NO